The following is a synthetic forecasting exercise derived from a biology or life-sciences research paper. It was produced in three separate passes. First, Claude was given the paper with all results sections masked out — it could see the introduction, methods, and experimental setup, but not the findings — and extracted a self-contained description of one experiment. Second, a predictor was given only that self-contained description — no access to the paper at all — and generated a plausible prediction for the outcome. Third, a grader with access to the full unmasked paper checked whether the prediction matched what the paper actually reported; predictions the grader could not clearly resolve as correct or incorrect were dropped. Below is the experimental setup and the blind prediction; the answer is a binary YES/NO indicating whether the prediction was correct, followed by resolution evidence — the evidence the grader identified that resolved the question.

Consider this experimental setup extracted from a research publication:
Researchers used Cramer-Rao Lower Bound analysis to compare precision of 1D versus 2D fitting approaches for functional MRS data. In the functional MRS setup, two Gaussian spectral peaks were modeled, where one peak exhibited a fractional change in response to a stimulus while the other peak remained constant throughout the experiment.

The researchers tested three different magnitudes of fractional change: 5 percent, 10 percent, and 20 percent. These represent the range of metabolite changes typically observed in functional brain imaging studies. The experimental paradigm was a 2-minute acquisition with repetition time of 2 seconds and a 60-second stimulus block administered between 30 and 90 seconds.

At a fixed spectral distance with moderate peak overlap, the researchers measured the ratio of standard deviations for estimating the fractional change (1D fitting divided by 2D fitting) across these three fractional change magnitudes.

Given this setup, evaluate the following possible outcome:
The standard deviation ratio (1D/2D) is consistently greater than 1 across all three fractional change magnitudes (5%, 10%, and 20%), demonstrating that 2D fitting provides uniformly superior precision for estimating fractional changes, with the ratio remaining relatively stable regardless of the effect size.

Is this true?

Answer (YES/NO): YES